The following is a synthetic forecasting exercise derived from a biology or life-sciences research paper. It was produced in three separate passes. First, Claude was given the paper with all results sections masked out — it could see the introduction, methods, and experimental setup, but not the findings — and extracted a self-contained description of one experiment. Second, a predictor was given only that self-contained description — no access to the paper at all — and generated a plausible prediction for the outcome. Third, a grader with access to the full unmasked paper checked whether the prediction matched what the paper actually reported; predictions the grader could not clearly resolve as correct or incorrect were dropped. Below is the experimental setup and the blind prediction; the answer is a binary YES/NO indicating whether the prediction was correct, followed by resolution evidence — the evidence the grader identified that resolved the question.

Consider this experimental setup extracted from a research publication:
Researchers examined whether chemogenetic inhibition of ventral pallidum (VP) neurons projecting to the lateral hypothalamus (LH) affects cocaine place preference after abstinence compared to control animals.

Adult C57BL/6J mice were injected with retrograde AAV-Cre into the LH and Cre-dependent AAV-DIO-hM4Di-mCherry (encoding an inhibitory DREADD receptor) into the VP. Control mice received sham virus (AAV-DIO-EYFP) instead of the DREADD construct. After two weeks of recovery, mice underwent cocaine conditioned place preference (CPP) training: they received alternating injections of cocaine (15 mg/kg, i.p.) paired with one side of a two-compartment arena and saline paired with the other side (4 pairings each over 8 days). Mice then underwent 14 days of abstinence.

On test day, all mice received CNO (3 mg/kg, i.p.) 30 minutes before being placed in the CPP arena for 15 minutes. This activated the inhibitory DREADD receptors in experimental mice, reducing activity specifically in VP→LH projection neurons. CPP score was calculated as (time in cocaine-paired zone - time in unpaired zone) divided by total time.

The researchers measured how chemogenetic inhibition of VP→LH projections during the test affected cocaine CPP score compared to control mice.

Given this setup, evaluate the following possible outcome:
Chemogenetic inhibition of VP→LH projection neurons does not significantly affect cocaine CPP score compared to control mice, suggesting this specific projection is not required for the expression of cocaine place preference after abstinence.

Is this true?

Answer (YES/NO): NO